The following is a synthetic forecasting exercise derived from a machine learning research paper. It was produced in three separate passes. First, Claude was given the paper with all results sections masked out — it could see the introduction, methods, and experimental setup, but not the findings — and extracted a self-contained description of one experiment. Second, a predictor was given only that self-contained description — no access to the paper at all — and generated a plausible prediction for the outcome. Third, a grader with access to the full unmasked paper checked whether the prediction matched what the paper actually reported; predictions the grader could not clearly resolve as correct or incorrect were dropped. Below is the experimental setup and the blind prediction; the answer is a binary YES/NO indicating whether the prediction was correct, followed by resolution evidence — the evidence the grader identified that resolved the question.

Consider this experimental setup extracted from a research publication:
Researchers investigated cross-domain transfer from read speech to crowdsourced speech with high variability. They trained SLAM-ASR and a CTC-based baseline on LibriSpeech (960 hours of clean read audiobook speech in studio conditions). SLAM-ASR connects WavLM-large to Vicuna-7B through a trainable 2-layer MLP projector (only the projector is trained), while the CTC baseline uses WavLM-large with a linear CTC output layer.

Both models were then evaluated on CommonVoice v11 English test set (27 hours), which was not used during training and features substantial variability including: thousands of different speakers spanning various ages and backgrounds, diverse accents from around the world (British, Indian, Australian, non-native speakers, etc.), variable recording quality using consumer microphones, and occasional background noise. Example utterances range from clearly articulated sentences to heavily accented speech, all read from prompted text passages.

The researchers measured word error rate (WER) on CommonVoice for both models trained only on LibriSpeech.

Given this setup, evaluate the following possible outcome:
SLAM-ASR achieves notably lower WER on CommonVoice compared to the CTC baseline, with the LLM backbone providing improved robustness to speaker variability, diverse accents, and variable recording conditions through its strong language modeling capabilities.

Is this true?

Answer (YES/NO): NO